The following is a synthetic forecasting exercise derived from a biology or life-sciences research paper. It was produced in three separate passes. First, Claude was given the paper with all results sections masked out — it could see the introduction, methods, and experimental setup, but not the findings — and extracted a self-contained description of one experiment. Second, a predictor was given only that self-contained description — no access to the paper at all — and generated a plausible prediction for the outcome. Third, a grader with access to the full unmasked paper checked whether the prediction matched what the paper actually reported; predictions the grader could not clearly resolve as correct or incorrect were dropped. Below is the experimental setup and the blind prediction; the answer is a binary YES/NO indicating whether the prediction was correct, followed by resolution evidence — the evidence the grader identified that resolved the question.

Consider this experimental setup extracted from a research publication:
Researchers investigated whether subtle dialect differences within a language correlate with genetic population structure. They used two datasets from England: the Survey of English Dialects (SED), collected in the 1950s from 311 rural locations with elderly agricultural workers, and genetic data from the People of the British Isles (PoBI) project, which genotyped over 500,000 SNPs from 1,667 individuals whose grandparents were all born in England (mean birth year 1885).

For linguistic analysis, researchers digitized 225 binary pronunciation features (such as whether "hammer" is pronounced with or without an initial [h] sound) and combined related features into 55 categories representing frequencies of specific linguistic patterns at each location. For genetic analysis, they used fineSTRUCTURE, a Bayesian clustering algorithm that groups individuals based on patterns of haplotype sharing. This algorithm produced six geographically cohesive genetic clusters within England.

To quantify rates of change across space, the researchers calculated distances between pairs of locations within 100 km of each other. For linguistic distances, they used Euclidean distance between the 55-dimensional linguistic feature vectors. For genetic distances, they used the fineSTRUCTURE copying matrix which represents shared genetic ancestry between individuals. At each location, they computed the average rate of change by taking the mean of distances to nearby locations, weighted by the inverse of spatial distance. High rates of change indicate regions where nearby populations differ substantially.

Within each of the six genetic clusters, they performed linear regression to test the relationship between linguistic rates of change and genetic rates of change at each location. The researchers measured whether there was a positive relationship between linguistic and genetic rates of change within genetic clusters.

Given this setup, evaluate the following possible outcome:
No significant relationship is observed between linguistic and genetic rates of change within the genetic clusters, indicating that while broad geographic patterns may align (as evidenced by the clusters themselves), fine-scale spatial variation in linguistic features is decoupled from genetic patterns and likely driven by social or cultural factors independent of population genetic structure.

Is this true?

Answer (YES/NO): NO